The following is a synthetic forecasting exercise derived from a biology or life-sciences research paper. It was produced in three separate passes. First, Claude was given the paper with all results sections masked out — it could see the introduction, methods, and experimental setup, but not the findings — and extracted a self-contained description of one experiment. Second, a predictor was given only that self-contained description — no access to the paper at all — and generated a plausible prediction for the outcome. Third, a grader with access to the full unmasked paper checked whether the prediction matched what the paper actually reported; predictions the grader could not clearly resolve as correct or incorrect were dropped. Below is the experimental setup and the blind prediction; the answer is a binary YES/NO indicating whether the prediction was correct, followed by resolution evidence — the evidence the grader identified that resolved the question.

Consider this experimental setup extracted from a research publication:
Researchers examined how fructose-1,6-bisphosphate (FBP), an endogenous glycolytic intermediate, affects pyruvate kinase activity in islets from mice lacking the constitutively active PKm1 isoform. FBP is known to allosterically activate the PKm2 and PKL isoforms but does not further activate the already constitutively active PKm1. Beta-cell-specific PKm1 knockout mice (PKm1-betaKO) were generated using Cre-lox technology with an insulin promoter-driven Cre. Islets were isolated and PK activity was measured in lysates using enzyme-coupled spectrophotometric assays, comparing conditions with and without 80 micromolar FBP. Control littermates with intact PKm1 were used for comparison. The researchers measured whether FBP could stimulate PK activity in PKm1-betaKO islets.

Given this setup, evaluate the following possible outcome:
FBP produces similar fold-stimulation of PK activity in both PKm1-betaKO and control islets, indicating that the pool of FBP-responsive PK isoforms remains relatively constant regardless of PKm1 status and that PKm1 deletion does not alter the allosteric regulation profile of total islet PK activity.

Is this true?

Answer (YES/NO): NO